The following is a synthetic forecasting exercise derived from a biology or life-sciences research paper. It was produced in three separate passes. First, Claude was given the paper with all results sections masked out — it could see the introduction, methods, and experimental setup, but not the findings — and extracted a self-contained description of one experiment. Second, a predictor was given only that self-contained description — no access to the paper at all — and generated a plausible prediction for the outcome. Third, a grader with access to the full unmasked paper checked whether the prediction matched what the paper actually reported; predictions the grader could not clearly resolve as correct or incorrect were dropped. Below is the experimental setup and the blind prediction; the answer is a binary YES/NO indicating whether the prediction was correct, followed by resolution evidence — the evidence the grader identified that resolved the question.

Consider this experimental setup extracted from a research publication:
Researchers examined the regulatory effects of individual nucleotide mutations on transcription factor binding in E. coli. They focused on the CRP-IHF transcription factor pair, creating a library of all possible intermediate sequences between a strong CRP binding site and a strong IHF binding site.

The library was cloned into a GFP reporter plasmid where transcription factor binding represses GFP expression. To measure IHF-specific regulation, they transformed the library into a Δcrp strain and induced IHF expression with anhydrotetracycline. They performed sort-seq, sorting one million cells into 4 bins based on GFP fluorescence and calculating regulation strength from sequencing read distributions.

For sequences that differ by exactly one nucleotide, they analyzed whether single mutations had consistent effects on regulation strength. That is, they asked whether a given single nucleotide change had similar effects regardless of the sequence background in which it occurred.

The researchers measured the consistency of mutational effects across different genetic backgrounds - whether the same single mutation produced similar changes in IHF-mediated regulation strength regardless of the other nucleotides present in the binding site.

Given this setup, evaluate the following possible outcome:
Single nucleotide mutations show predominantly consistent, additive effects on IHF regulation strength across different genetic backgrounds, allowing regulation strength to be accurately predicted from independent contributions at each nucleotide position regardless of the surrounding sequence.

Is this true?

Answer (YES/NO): NO